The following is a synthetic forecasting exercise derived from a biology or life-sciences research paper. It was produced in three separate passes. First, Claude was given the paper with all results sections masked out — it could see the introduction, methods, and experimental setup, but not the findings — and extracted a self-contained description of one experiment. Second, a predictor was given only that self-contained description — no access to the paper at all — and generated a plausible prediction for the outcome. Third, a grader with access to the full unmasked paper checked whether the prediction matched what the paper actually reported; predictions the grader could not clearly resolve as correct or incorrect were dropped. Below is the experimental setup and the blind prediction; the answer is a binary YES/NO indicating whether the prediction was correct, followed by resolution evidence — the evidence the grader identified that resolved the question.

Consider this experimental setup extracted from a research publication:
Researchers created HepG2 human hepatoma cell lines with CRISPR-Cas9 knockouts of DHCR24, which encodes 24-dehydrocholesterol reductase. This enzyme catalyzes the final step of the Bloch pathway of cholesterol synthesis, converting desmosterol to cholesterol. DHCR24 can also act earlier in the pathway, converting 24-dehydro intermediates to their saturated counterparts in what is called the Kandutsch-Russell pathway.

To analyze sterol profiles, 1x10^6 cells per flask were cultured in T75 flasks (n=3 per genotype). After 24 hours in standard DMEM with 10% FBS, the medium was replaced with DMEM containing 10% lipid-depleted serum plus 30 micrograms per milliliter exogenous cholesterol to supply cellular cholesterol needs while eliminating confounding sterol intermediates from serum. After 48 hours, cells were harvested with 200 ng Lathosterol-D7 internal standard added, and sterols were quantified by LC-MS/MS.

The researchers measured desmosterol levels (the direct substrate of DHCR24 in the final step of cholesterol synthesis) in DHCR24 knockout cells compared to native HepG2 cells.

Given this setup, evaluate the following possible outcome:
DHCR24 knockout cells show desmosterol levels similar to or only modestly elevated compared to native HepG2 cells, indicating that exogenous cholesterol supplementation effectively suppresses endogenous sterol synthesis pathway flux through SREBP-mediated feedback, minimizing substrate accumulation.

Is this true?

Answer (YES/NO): NO